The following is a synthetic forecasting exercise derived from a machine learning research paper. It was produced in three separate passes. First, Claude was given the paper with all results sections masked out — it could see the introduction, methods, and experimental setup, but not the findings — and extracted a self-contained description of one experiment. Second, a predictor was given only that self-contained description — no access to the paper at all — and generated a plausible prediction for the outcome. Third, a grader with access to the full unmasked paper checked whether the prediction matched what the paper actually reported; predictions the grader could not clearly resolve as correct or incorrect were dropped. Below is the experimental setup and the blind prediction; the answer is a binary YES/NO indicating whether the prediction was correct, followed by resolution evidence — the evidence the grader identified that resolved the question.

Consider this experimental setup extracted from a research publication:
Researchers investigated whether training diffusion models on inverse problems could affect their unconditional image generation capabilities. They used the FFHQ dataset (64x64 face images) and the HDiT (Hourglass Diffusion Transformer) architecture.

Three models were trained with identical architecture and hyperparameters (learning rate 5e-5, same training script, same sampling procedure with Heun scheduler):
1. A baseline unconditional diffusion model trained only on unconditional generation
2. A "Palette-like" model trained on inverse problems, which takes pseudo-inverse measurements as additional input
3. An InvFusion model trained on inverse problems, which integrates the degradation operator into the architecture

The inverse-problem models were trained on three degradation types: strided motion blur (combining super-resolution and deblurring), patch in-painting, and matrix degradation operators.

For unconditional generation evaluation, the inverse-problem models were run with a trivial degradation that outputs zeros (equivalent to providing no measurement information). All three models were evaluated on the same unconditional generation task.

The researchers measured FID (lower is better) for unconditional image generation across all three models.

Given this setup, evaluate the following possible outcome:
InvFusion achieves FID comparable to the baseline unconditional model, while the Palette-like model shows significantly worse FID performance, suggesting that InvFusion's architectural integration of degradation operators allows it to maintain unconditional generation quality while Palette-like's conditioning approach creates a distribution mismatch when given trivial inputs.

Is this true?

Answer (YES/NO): NO